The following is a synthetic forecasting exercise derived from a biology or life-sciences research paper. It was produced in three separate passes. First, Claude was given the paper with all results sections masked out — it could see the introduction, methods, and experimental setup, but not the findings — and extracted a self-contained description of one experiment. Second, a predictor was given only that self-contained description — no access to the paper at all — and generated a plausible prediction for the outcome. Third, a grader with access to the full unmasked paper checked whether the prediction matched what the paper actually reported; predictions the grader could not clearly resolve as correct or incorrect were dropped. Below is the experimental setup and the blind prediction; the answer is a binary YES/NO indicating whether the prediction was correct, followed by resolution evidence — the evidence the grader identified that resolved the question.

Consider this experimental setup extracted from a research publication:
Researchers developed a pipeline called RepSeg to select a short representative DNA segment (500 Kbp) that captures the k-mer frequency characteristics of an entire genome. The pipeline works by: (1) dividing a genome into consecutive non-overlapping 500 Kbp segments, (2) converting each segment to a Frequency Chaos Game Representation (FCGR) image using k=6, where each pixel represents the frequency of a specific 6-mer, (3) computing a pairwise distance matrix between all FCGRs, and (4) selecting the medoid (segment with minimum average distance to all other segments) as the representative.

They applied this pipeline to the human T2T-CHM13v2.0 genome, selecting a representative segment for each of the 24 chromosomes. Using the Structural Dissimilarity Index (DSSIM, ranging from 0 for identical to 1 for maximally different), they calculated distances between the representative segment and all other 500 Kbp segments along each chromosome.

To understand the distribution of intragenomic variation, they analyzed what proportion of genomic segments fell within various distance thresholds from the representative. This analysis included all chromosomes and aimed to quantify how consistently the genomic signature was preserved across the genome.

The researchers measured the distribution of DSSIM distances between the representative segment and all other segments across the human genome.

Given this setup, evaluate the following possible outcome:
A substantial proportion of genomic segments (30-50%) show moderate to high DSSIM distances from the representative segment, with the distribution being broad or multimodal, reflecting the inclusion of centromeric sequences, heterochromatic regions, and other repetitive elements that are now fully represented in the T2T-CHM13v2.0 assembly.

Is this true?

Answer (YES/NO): NO